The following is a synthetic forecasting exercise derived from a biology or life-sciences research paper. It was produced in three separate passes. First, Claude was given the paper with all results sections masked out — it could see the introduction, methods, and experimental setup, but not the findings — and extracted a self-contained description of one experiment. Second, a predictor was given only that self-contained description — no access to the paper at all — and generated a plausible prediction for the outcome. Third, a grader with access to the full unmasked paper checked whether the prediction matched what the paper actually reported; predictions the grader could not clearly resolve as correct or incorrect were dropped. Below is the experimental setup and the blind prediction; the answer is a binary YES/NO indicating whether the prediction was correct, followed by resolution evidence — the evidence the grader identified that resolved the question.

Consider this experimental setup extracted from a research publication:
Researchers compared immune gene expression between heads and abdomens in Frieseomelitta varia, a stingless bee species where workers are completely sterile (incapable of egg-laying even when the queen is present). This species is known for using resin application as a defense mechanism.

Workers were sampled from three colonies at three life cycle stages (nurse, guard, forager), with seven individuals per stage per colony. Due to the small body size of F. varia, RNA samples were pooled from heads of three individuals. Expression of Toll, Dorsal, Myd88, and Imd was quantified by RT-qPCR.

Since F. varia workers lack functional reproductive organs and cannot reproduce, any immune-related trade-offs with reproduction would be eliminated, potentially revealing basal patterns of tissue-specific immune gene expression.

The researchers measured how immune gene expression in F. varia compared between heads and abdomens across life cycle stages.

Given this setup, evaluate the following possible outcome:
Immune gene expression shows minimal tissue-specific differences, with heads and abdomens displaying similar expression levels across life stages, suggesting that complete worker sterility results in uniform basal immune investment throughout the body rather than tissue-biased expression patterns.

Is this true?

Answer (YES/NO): NO